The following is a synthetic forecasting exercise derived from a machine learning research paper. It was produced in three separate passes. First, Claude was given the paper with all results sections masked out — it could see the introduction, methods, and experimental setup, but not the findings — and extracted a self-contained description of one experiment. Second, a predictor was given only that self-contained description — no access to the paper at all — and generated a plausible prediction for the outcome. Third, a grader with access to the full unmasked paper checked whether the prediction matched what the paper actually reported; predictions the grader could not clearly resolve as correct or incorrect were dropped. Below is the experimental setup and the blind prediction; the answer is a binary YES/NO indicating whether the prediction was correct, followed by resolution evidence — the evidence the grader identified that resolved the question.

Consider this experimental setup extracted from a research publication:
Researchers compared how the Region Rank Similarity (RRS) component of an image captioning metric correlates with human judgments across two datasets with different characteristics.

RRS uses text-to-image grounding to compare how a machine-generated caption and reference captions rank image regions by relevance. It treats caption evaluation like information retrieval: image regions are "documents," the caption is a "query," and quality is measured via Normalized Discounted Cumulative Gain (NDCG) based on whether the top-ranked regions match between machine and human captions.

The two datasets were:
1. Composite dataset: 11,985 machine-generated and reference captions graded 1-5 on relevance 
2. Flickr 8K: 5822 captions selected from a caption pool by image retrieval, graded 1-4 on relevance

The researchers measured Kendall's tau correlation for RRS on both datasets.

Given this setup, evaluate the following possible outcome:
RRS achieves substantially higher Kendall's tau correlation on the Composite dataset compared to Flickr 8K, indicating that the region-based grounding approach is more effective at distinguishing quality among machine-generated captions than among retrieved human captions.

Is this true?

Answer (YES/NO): NO